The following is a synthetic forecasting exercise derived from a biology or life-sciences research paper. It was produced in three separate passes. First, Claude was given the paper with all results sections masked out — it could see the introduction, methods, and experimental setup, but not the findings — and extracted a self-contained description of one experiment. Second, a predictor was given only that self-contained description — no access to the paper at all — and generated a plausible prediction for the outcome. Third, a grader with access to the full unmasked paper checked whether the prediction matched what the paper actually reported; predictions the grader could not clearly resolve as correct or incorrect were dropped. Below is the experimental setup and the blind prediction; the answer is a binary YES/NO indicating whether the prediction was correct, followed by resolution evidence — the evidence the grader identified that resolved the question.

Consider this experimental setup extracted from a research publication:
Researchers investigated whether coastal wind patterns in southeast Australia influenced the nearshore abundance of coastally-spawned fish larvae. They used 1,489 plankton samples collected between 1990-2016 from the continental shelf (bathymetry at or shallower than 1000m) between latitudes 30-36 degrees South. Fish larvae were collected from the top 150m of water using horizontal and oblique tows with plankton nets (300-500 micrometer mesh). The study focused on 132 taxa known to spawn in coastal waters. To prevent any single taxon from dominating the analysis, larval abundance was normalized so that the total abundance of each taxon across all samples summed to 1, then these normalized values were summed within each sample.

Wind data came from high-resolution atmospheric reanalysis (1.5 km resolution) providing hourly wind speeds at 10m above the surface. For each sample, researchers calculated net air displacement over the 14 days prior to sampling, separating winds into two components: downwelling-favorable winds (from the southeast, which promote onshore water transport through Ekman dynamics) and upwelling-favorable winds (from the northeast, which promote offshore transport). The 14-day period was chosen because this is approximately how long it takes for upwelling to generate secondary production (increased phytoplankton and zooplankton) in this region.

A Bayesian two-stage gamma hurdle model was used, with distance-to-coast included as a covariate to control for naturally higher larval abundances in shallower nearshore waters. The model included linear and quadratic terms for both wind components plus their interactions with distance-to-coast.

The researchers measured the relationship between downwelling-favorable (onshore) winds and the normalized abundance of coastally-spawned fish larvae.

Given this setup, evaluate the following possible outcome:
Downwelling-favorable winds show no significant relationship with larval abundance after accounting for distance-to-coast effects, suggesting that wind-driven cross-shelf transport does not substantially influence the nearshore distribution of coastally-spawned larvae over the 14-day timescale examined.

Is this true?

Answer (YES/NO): NO